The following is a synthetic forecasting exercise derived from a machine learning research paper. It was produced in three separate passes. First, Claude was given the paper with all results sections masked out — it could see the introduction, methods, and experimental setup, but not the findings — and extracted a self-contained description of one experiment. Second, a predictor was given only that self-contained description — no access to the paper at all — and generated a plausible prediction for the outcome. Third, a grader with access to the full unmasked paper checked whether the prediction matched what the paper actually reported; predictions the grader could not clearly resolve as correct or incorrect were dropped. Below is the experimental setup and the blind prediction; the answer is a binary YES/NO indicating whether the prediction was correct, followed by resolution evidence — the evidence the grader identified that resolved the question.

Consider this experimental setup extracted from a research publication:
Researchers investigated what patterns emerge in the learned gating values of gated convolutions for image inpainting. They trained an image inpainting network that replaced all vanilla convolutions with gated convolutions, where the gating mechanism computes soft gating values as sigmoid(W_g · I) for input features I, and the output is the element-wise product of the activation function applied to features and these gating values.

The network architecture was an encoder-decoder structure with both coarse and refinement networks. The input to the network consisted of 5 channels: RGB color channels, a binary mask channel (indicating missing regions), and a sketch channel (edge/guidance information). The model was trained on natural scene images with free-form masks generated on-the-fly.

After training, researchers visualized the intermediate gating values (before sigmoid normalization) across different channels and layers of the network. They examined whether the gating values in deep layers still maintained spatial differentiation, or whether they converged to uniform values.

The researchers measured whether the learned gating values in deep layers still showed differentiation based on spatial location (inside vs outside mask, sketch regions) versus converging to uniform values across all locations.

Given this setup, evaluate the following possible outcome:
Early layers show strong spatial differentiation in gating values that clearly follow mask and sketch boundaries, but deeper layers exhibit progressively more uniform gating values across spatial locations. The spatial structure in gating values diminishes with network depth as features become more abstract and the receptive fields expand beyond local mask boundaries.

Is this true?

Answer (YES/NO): NO